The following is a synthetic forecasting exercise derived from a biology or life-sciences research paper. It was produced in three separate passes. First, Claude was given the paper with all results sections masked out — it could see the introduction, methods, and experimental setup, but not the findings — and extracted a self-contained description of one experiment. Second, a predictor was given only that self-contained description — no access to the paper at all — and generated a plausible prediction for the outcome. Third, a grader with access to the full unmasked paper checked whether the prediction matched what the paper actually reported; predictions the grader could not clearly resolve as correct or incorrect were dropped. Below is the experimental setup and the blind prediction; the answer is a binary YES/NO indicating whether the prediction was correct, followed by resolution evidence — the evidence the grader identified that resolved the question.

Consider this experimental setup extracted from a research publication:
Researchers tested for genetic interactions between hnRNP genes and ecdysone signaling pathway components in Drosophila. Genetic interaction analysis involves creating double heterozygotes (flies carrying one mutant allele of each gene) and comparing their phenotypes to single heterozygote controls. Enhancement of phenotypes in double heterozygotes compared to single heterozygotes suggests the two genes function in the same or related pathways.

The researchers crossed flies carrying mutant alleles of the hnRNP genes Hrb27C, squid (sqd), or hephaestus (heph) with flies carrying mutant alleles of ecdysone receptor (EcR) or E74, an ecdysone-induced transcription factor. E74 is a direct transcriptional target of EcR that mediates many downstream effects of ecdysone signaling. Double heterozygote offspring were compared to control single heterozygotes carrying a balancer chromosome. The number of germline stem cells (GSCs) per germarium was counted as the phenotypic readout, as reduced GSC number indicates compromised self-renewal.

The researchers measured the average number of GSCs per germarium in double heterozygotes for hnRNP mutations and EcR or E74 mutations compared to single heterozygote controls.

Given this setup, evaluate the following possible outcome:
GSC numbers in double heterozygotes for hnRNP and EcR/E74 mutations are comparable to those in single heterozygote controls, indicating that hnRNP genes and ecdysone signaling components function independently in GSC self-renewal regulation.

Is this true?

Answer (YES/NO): NO